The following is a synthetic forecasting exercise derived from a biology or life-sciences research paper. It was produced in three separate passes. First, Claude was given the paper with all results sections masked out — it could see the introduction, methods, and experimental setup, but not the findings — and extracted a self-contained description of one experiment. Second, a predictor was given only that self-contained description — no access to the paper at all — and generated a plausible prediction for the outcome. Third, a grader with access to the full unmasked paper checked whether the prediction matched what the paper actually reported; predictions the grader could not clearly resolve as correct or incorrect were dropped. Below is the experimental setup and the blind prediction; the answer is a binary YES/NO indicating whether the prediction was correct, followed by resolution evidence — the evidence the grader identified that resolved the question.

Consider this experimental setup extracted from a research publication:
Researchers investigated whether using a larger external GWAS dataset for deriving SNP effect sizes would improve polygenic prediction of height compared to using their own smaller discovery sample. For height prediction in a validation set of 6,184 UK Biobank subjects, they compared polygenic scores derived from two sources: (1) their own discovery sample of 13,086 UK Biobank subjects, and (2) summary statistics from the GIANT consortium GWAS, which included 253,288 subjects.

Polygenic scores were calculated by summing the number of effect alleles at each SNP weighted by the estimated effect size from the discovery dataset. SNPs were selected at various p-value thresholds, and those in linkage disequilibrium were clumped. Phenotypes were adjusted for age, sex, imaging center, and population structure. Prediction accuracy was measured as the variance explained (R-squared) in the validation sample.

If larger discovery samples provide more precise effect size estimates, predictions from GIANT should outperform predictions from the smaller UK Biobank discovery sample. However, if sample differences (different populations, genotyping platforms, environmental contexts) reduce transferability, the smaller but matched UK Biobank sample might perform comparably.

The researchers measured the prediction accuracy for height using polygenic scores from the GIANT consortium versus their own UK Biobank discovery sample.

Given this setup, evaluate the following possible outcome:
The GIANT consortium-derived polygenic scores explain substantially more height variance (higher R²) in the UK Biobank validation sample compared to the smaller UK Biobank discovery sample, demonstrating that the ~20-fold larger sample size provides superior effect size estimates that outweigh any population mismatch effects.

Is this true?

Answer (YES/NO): YES